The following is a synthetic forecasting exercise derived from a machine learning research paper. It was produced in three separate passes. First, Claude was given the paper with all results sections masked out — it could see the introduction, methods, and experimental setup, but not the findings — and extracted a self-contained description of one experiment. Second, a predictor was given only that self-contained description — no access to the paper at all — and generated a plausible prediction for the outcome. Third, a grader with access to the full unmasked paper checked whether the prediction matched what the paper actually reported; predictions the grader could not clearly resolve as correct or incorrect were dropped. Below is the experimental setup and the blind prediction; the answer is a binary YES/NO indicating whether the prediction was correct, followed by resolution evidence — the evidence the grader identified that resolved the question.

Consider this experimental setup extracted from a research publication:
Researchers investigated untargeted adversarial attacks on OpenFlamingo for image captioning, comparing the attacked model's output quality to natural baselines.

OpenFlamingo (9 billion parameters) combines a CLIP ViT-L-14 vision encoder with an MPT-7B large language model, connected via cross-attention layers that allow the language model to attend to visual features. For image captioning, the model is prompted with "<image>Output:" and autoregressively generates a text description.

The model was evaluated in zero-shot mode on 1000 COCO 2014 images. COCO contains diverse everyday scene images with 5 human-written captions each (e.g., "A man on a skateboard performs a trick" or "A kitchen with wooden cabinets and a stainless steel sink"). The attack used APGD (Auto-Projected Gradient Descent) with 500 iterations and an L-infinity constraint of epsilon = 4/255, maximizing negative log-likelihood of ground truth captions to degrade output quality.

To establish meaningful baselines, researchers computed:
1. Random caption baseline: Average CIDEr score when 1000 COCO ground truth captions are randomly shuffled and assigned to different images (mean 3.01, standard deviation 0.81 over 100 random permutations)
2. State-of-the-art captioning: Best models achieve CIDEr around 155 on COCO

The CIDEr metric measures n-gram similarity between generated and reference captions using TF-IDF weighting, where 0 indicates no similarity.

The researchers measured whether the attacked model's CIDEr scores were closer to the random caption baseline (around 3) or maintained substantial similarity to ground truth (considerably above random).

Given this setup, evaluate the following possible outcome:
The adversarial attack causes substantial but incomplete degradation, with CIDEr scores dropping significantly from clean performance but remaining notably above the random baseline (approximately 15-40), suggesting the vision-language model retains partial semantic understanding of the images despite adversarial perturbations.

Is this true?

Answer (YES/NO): NO